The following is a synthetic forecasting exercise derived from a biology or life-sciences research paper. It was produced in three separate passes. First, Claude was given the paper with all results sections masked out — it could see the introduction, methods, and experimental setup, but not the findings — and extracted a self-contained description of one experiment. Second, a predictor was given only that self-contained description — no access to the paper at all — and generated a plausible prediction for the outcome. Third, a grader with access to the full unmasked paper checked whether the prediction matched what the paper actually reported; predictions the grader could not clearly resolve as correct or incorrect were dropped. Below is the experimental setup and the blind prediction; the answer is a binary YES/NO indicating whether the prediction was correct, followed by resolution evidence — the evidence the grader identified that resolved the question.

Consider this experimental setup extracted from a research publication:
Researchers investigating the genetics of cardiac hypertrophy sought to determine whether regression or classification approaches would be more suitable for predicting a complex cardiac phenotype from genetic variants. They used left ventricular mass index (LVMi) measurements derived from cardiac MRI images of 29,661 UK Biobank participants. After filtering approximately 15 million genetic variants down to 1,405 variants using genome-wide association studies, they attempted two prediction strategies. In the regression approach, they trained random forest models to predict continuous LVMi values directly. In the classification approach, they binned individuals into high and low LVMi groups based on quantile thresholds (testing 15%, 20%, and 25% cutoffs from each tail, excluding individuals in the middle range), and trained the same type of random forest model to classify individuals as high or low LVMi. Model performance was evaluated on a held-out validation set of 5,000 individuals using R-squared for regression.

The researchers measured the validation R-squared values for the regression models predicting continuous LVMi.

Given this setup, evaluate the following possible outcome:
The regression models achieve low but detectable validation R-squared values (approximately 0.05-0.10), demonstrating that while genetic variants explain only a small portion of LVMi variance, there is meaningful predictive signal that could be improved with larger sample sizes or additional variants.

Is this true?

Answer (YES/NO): NO